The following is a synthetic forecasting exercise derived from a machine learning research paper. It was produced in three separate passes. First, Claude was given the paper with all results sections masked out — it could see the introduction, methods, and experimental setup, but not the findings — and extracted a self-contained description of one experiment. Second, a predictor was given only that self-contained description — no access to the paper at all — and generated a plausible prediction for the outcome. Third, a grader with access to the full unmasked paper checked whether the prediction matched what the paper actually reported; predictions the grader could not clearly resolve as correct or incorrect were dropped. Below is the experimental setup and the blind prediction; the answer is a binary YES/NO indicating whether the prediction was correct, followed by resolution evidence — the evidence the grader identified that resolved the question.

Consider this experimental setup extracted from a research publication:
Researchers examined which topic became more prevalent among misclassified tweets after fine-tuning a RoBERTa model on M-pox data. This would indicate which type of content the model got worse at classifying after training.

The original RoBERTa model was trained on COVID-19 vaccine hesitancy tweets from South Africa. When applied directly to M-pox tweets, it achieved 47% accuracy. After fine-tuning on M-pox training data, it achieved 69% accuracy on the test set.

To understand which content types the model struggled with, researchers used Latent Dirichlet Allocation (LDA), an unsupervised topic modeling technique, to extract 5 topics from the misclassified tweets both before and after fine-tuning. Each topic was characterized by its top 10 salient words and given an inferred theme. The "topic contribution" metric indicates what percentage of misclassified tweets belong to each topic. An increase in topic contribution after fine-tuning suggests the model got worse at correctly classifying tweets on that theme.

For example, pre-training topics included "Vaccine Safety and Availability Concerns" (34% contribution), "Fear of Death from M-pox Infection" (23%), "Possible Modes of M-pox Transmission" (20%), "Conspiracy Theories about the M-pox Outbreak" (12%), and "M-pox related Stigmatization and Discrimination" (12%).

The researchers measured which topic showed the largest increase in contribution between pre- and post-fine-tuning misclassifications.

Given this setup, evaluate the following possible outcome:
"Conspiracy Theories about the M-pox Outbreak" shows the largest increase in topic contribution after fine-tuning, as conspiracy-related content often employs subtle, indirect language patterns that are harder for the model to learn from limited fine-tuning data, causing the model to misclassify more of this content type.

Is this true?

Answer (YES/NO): YES